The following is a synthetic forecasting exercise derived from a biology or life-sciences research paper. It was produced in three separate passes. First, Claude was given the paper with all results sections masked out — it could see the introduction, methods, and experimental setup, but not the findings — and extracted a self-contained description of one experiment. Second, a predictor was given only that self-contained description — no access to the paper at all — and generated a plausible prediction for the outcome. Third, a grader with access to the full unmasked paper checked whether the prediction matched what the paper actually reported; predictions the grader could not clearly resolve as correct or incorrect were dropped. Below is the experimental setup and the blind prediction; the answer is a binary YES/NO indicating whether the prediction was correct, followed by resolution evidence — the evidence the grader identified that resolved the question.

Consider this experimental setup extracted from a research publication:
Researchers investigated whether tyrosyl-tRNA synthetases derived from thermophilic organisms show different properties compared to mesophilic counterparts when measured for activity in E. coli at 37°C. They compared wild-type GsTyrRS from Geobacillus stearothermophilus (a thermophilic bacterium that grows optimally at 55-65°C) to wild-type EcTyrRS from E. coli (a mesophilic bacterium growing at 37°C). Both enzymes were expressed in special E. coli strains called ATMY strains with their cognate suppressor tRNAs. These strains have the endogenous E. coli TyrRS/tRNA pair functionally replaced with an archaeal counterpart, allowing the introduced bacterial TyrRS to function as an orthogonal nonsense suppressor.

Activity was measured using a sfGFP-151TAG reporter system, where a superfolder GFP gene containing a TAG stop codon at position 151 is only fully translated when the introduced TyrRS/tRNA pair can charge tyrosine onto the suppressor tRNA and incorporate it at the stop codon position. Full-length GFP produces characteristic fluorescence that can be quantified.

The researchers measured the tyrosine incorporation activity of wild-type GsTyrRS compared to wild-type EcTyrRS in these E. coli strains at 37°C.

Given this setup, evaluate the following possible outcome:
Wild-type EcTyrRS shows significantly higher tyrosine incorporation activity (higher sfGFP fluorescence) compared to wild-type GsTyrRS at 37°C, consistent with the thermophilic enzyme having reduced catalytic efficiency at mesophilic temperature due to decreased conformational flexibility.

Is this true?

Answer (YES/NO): NO